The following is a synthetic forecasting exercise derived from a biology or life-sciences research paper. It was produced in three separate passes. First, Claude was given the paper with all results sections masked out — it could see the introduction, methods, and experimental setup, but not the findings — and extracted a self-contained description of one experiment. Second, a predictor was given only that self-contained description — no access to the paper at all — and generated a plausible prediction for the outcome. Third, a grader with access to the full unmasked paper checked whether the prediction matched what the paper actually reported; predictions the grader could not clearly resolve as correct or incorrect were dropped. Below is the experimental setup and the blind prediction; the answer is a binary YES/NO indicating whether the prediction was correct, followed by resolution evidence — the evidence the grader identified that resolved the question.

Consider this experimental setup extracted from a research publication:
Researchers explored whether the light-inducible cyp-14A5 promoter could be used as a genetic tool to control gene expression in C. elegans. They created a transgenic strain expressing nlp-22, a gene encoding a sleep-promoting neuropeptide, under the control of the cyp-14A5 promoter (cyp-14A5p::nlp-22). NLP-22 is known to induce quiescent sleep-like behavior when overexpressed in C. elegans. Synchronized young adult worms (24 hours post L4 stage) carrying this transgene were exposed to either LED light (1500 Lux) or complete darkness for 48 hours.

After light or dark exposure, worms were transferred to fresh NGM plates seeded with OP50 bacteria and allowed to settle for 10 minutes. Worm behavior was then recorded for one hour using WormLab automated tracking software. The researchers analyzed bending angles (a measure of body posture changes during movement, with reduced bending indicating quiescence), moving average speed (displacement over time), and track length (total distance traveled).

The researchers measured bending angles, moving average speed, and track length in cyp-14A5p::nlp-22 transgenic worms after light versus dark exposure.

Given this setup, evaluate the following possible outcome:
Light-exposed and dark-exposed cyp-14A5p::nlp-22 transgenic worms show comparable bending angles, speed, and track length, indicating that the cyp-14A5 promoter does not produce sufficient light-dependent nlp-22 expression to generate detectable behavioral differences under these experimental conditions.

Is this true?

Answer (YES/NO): NO